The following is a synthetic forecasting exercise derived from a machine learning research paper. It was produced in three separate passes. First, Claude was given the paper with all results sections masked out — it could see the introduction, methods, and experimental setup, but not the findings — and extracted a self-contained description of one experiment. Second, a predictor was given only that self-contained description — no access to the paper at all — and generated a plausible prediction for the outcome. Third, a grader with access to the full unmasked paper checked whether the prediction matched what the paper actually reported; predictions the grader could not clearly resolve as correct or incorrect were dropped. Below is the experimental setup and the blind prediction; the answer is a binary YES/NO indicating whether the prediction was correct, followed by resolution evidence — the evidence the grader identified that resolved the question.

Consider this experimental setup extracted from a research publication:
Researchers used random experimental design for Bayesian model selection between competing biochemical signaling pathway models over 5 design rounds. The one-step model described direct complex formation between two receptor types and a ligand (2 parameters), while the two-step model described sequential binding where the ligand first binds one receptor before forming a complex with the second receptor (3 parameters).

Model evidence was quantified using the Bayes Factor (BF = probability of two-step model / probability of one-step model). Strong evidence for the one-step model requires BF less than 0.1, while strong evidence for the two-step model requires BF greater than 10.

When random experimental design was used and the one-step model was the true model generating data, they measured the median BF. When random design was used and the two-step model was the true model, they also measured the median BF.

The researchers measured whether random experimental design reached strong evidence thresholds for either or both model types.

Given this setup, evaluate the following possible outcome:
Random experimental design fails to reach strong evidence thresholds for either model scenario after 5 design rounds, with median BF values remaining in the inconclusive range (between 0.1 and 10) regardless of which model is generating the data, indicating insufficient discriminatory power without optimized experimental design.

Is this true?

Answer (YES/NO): NO